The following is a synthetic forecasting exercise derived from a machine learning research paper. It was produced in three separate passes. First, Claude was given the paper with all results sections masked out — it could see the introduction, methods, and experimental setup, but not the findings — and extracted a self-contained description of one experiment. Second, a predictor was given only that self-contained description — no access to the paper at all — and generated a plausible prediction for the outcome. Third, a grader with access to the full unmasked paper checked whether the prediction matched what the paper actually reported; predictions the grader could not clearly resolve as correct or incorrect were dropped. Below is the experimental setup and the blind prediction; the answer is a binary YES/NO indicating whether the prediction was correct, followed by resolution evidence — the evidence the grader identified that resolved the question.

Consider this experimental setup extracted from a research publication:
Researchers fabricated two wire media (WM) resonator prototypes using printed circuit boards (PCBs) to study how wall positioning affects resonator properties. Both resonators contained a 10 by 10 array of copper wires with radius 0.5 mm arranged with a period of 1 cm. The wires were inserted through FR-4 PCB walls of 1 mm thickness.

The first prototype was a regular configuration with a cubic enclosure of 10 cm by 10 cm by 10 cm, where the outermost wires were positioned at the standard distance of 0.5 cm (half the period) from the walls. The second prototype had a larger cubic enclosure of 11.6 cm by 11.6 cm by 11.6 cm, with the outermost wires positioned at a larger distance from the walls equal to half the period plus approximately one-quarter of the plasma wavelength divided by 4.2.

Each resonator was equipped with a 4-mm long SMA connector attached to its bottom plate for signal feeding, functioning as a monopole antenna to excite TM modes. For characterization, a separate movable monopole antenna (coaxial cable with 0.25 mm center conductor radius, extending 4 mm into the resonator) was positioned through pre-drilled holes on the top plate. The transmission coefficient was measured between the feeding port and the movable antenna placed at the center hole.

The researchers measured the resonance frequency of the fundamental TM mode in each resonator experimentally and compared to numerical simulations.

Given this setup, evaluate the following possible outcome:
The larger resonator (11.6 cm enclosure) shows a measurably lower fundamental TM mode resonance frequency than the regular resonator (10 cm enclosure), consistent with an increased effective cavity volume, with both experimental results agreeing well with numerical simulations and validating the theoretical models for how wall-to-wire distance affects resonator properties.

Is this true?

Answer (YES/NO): NO